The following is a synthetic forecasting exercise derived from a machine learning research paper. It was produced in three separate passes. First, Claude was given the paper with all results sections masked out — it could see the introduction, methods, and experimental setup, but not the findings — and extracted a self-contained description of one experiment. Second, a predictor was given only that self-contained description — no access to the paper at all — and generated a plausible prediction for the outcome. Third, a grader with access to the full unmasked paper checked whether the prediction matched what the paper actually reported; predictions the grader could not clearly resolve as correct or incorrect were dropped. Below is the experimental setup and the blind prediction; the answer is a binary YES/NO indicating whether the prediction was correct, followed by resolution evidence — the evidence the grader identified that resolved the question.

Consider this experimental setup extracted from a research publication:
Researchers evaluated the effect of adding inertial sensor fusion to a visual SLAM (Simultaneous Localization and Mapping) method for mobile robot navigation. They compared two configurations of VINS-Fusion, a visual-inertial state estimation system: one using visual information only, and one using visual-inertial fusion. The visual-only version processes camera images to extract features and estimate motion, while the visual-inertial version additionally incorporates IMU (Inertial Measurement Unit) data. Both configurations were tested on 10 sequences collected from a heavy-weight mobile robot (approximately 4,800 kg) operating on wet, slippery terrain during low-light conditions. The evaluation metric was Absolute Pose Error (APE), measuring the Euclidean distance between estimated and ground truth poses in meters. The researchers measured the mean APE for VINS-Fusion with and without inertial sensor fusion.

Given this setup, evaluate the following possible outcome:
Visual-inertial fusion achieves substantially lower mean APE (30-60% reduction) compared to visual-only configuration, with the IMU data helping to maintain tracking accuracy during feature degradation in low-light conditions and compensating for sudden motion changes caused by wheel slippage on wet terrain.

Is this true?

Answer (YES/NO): NO